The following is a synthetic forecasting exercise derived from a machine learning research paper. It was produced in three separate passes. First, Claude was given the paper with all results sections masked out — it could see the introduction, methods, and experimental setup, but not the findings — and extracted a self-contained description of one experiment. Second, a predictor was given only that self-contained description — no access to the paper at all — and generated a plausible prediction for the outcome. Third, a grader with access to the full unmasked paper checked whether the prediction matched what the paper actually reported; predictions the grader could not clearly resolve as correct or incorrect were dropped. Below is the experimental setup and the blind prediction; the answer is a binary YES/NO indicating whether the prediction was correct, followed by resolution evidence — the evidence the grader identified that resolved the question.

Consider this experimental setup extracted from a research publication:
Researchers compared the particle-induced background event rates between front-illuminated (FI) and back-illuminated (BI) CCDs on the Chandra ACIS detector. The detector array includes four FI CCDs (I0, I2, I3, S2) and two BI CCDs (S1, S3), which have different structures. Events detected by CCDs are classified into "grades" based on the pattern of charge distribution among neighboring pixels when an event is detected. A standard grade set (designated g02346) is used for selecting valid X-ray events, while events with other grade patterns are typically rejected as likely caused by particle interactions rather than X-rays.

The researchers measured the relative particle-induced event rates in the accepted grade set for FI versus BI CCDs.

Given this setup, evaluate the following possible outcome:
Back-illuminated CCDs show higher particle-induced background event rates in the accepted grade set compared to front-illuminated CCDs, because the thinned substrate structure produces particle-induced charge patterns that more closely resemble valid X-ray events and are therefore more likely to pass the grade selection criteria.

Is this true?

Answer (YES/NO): YES